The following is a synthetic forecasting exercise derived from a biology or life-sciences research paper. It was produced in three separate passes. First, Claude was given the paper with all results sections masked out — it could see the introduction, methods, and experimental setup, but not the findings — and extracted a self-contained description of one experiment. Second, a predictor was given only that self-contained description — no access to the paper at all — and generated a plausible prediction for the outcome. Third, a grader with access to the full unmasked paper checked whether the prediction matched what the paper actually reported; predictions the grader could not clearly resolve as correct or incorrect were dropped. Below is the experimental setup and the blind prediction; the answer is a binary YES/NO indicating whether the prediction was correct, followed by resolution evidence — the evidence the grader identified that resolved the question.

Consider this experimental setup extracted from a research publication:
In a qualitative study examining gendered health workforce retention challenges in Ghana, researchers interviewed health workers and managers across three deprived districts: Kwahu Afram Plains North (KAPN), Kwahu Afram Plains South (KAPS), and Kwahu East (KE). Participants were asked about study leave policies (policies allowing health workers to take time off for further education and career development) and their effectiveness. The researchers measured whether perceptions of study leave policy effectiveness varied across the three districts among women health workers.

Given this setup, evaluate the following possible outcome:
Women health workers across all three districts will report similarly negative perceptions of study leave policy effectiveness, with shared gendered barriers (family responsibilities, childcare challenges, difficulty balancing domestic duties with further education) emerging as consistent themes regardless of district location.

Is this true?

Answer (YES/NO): NO